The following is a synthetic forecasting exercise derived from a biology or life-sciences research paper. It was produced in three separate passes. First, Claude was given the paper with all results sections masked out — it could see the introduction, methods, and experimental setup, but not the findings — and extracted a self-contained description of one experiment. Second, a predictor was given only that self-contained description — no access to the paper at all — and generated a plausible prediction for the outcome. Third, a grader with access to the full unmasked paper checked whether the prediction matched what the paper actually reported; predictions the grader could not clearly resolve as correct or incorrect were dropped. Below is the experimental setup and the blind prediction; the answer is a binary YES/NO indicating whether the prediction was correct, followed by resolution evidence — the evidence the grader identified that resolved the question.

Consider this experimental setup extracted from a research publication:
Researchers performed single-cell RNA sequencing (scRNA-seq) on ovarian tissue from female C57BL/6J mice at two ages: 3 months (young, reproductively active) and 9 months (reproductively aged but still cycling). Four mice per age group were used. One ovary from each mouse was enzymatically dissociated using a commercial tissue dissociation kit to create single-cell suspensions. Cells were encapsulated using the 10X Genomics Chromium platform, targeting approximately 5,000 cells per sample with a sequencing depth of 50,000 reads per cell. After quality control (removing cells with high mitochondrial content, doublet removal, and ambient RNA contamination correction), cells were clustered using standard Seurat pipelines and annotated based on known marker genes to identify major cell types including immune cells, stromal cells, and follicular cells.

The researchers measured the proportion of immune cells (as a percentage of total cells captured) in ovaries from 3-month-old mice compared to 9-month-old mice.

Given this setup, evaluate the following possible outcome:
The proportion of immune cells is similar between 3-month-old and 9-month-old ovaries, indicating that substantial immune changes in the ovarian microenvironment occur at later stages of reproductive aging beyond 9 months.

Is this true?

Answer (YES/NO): NO